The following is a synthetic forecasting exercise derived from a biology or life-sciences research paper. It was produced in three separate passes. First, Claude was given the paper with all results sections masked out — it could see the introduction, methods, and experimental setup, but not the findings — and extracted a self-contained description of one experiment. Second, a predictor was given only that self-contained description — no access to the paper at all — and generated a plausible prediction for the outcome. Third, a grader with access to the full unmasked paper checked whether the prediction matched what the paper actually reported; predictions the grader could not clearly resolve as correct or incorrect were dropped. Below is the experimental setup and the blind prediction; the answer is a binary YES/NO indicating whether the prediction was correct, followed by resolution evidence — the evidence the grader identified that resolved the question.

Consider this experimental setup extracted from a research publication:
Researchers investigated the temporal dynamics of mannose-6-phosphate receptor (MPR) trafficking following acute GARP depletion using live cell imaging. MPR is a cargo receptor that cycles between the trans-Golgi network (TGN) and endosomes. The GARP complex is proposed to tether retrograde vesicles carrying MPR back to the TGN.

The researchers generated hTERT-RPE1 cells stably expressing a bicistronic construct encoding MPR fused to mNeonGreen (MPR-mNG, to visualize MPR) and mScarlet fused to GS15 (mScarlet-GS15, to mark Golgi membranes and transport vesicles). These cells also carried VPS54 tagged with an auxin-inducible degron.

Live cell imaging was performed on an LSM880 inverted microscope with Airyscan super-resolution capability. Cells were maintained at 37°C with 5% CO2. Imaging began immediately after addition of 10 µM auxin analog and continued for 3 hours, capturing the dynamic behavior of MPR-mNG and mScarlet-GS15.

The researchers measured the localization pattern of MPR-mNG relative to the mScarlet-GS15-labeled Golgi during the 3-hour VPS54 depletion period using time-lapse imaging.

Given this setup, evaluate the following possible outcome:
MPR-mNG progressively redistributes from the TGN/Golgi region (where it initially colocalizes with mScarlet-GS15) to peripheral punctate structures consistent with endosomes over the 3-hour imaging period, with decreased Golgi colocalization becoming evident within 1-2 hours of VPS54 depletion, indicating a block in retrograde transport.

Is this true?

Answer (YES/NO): NO